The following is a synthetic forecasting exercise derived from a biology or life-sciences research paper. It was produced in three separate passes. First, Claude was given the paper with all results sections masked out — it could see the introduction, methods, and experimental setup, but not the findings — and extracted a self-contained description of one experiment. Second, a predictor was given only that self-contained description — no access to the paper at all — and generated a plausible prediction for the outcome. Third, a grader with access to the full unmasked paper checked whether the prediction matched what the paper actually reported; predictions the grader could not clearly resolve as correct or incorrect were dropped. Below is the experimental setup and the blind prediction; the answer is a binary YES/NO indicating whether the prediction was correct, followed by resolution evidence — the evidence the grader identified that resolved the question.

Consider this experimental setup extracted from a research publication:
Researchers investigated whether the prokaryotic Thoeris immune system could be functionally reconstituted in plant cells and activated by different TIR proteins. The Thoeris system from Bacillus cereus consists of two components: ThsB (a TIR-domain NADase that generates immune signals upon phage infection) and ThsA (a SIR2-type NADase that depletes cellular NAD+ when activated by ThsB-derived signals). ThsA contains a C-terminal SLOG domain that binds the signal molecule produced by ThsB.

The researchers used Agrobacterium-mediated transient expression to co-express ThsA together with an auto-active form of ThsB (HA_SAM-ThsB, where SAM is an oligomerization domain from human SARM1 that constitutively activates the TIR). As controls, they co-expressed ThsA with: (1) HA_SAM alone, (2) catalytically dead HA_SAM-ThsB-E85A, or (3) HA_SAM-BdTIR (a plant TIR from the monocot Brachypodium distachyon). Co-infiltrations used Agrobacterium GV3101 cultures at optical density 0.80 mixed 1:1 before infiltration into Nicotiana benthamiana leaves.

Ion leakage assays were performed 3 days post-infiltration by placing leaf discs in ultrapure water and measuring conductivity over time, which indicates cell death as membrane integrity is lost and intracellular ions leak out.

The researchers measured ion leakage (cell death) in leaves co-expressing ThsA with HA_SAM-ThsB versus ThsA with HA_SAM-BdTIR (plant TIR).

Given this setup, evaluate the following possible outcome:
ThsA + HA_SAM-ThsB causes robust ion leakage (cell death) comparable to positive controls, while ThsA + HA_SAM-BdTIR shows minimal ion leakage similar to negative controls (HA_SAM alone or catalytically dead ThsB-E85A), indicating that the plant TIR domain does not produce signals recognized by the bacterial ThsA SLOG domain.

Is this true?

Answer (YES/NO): NO